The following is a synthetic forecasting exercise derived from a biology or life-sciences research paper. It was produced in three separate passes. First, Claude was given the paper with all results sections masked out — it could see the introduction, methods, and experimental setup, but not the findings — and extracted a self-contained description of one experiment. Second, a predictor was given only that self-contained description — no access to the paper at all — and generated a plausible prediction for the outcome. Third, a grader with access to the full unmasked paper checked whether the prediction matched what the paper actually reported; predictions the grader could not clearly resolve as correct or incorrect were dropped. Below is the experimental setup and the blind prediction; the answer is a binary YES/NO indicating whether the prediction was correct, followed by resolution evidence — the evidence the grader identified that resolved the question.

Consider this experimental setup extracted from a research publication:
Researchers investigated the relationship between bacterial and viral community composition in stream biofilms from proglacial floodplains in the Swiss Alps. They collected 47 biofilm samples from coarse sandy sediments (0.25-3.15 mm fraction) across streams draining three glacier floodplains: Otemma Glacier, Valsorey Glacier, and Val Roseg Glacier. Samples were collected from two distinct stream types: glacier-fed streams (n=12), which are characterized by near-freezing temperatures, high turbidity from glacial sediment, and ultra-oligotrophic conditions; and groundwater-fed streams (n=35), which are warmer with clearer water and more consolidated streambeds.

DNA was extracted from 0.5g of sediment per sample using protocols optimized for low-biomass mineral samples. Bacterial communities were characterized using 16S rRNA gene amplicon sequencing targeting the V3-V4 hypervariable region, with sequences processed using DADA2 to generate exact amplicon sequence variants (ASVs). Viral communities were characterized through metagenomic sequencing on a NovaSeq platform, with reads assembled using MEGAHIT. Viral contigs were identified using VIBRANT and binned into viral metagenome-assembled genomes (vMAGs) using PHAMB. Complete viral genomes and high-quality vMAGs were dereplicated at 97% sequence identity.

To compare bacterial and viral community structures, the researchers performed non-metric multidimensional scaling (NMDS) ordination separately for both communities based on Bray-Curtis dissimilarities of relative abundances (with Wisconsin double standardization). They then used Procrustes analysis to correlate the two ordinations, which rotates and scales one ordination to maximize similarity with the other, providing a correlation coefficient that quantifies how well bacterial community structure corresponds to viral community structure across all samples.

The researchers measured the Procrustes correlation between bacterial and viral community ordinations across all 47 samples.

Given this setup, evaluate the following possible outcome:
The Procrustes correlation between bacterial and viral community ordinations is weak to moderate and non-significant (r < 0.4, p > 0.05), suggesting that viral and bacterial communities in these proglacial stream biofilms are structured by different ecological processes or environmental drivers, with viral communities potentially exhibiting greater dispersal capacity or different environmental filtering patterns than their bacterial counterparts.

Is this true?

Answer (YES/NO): NO